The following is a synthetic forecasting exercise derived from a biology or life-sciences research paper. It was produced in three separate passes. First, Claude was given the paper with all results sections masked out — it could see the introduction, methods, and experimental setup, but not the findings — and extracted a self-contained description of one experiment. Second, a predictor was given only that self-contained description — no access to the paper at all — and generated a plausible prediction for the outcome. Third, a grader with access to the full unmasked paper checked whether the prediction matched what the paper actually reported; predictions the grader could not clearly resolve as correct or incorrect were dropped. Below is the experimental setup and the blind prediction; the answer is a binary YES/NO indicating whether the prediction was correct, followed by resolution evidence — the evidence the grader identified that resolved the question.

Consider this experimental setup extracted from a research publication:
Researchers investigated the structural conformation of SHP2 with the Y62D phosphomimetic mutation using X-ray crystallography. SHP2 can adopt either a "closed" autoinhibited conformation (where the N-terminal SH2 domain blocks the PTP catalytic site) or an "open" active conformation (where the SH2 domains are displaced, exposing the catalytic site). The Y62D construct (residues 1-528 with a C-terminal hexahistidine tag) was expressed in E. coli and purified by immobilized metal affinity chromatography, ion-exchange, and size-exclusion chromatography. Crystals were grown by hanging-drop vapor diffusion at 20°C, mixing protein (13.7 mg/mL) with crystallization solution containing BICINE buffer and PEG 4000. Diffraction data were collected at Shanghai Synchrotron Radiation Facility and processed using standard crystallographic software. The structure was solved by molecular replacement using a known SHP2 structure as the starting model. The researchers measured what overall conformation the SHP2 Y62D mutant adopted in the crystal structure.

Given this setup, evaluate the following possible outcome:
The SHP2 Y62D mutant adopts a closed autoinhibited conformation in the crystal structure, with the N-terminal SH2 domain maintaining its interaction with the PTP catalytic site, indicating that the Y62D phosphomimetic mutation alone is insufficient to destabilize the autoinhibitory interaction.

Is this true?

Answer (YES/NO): YES